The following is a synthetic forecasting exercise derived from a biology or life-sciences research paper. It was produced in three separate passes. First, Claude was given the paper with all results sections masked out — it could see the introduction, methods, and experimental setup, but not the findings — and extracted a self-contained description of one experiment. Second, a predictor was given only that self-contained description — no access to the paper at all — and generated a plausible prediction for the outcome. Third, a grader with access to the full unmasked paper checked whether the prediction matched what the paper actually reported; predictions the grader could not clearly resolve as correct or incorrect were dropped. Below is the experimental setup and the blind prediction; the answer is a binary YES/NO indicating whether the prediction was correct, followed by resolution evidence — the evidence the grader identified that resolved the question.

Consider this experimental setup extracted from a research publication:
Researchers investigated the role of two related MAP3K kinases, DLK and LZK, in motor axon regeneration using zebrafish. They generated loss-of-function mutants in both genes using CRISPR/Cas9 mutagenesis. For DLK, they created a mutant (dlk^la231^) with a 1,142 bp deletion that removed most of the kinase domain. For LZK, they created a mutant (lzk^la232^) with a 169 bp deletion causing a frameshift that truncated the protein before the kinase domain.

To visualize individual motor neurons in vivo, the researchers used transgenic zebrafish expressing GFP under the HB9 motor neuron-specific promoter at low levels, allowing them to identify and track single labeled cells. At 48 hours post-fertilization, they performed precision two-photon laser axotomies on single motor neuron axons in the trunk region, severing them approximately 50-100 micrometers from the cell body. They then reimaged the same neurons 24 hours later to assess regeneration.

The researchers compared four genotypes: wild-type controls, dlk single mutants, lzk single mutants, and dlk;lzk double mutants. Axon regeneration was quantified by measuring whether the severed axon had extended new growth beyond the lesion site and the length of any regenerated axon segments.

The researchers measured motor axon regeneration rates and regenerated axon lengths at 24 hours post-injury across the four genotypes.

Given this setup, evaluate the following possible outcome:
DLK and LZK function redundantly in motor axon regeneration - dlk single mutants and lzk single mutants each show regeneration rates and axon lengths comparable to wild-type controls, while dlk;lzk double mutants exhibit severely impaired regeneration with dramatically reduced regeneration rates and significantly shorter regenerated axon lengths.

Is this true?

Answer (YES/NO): NO